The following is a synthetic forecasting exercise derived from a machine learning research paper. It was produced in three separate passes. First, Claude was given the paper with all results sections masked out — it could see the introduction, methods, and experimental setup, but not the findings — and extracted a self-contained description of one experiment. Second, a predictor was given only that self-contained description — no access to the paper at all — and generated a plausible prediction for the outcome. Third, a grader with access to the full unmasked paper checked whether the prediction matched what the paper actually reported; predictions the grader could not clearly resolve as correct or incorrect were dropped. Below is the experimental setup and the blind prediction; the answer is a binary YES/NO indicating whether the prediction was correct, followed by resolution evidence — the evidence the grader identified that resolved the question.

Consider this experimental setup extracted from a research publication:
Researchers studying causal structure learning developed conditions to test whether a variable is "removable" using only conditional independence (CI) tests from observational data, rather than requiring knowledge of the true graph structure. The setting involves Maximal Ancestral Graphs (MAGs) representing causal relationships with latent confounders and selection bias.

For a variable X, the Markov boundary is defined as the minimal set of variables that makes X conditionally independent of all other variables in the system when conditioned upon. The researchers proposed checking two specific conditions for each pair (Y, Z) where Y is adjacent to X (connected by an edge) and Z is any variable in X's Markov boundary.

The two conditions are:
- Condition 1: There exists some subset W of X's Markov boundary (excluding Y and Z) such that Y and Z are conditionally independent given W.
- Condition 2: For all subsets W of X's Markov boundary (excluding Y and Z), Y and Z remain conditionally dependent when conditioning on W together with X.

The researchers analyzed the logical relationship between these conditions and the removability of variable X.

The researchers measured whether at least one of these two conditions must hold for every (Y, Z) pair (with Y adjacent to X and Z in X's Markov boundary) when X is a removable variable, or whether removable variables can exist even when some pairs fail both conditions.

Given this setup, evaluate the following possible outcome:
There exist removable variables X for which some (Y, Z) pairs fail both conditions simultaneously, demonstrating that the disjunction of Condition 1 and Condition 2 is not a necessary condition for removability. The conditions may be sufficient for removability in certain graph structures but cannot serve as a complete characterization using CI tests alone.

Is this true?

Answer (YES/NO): NO